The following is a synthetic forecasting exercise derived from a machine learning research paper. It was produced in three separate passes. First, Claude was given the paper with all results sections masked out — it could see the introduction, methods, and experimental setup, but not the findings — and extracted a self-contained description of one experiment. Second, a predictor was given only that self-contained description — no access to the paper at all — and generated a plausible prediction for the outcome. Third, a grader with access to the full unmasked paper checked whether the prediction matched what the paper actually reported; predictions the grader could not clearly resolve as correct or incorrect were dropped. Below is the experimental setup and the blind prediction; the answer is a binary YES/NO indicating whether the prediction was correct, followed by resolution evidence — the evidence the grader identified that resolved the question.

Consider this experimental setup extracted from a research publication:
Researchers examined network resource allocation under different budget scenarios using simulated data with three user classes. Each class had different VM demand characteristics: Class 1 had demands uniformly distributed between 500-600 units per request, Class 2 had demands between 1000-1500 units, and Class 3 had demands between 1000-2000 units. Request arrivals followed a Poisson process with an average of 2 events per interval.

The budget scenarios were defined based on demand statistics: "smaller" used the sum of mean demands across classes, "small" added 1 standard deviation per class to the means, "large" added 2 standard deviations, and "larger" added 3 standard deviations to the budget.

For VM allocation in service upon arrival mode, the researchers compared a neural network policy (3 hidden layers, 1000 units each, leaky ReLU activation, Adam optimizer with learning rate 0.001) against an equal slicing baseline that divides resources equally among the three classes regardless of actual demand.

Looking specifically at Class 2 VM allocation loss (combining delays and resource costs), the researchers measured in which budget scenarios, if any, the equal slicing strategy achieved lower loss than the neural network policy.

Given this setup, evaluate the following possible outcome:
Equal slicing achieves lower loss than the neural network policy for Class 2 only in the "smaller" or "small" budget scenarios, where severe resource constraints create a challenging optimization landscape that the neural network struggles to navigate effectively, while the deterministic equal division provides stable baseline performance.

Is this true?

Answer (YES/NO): NO